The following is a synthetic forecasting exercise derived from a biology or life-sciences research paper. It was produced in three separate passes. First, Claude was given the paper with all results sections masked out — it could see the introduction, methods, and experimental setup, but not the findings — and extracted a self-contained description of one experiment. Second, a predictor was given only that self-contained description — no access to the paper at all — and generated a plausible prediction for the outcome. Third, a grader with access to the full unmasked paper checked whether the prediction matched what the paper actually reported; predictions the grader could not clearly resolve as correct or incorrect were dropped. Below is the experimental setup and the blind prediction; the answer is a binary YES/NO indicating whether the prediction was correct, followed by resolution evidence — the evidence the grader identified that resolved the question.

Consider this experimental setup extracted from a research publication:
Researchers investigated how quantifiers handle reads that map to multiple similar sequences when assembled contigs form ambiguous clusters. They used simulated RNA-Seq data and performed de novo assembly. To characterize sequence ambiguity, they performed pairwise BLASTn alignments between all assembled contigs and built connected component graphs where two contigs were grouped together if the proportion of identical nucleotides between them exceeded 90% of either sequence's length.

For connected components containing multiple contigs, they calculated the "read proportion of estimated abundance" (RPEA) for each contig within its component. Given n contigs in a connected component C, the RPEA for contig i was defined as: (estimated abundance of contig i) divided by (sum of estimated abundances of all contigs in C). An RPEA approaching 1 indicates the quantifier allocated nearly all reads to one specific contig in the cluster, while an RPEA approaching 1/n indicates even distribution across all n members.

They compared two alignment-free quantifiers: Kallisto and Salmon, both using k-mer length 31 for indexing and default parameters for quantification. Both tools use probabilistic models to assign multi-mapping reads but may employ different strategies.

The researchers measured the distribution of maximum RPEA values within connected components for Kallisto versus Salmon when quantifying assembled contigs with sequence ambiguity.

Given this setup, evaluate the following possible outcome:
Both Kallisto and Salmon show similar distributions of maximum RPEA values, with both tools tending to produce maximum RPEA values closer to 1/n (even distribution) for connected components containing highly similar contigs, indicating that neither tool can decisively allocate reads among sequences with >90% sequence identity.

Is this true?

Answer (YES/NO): NO